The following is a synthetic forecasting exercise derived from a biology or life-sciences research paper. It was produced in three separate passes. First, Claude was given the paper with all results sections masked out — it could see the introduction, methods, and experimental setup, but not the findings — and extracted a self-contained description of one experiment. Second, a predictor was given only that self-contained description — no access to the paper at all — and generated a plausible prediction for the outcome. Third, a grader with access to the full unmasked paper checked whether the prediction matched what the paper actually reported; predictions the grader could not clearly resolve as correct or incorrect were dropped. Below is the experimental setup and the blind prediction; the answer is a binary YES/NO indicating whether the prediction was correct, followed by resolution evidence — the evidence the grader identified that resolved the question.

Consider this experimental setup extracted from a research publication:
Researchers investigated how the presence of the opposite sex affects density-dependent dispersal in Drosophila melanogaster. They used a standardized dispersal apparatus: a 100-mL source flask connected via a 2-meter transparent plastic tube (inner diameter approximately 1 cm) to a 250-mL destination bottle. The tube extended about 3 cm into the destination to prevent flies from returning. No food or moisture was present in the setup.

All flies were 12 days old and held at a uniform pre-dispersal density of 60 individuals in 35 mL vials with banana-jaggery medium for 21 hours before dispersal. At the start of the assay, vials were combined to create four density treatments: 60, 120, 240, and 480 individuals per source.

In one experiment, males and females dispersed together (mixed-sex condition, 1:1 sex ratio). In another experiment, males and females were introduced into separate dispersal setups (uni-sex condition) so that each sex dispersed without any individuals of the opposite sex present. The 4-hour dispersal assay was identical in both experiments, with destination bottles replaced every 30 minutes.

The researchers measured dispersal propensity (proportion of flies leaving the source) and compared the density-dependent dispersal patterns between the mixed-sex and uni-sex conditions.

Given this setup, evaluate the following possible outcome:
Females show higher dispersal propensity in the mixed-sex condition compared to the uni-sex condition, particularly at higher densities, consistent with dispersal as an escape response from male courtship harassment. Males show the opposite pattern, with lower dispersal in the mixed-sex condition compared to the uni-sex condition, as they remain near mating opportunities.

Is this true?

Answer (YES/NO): NO